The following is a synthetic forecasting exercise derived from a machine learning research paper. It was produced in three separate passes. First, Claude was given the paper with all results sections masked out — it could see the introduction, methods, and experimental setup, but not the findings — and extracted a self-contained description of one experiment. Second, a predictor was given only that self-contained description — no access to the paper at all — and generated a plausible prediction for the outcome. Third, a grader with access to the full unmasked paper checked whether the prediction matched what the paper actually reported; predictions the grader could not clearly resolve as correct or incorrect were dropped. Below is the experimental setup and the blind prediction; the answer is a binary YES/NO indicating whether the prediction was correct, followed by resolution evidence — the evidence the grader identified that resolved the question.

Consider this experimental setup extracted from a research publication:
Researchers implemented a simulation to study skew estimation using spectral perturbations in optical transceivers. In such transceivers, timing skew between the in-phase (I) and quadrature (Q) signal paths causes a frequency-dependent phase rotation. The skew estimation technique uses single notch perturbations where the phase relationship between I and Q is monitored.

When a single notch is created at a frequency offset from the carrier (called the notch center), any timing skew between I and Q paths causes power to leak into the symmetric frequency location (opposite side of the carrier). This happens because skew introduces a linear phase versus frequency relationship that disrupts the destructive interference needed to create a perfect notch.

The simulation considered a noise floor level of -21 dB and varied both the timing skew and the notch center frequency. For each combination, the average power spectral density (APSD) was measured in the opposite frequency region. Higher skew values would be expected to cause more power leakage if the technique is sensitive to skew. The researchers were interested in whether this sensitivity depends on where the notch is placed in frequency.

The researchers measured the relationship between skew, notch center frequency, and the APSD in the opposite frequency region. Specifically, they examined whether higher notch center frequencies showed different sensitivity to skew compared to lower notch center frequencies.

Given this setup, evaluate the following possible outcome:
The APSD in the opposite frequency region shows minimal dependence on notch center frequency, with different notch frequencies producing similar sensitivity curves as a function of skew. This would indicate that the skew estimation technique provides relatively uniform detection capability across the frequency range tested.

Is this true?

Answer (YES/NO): NO